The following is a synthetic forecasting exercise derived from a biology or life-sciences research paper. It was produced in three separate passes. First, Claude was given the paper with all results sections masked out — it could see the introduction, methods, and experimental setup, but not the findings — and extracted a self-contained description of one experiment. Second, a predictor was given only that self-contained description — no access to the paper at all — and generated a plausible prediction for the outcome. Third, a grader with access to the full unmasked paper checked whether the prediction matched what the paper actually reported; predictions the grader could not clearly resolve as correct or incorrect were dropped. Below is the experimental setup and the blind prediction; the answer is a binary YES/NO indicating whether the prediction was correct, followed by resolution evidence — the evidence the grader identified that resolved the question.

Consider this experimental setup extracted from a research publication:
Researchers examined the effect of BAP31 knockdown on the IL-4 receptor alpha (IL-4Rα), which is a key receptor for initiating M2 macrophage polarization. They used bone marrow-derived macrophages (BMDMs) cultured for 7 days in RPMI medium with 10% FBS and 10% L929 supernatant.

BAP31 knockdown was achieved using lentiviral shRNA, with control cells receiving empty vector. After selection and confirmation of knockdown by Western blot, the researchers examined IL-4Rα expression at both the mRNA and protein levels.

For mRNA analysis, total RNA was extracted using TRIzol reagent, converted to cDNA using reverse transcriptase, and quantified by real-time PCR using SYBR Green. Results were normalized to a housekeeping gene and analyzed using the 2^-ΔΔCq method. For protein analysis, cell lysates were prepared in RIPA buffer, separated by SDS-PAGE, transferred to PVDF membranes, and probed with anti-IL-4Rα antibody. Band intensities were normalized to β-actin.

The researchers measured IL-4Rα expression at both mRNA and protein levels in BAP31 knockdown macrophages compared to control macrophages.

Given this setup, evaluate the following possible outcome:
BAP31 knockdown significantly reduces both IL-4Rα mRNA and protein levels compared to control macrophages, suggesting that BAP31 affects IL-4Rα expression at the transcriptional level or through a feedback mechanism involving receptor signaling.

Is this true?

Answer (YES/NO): NO